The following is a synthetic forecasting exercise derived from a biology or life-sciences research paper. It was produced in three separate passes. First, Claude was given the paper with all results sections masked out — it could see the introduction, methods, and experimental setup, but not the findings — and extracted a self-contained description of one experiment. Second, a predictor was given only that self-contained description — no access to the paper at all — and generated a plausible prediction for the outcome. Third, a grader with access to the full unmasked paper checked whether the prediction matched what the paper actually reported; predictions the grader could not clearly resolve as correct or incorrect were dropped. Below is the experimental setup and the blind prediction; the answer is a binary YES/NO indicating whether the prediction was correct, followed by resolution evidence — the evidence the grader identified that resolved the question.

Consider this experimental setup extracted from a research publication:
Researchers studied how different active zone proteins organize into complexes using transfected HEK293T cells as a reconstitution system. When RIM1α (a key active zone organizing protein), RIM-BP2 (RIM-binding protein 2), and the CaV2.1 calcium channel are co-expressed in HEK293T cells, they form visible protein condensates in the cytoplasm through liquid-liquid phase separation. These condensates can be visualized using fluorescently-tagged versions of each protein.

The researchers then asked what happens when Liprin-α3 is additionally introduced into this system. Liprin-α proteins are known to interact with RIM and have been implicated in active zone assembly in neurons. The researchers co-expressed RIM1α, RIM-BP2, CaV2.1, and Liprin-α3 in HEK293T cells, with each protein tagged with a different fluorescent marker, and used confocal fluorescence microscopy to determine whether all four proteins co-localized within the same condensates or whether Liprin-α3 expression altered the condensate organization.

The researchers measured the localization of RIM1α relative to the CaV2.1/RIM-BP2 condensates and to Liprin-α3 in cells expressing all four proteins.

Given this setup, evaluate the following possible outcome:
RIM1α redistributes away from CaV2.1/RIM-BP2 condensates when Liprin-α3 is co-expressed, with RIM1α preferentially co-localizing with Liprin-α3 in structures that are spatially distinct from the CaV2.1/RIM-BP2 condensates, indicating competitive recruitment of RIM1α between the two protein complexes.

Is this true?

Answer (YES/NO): YES